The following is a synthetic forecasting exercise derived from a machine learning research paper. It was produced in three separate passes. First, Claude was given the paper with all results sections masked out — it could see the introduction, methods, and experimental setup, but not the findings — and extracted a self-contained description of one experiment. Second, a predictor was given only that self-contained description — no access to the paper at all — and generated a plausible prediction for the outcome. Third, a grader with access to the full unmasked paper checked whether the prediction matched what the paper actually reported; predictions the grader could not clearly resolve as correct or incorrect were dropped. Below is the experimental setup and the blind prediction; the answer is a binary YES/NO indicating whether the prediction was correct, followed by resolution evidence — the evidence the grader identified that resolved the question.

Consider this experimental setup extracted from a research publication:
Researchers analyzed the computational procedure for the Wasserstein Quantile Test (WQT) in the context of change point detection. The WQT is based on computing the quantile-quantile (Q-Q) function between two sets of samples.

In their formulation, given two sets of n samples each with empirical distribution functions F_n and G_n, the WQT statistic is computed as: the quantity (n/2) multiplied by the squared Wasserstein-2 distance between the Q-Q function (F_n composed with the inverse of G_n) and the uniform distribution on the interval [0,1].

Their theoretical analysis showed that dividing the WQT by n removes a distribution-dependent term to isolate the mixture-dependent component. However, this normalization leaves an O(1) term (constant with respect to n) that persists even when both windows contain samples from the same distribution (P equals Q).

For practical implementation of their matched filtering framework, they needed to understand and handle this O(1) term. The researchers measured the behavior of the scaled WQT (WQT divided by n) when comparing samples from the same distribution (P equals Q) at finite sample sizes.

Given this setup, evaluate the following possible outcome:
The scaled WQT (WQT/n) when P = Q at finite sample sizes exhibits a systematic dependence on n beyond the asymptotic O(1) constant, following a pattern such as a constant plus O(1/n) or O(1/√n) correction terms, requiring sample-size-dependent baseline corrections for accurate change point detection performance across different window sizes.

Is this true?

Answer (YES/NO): NO